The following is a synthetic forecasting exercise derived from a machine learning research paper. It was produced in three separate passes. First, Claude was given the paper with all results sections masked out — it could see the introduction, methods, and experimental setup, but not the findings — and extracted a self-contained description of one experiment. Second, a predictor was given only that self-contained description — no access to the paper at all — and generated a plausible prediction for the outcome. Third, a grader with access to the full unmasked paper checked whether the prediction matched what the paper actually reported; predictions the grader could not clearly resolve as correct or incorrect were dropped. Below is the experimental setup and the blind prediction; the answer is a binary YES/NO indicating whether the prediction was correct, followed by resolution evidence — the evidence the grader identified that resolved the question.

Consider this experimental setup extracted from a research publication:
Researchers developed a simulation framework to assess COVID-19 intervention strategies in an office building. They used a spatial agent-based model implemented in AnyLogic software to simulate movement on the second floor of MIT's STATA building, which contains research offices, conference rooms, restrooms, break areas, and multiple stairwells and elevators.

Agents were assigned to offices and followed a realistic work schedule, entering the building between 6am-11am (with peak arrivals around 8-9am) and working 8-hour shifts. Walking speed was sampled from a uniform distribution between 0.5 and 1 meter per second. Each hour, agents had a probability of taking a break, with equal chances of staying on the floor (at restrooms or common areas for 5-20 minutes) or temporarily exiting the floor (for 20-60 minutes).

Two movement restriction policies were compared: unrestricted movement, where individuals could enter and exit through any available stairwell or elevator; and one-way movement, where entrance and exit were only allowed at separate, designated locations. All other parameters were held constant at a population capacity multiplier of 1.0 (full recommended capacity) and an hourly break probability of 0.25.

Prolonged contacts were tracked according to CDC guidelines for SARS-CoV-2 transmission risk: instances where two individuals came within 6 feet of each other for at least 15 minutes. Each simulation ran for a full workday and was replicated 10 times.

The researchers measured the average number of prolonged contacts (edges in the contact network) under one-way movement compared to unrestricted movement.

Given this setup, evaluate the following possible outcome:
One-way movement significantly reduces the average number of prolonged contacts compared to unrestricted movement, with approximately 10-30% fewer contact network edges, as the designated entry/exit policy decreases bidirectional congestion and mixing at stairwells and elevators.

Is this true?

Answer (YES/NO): NO